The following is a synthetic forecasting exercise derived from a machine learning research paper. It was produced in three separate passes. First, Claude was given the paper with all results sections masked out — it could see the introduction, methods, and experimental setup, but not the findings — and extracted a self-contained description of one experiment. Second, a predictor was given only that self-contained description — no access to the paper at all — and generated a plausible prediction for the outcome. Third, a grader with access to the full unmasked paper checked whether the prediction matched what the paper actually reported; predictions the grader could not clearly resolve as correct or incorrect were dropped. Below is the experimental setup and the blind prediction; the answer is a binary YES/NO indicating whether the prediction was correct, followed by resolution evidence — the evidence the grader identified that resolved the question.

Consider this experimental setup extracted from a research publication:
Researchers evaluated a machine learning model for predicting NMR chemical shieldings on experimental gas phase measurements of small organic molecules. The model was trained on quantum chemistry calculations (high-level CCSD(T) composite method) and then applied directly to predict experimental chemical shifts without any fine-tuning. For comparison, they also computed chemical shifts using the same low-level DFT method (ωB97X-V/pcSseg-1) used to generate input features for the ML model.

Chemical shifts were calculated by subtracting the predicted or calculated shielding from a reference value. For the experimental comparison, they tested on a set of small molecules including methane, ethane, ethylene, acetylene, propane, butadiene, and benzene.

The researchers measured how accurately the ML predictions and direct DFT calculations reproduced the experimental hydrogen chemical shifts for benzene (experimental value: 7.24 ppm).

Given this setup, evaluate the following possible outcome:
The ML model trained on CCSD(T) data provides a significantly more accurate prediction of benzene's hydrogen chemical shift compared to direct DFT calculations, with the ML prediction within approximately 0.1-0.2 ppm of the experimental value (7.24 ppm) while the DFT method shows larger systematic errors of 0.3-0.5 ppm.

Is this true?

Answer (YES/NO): YES